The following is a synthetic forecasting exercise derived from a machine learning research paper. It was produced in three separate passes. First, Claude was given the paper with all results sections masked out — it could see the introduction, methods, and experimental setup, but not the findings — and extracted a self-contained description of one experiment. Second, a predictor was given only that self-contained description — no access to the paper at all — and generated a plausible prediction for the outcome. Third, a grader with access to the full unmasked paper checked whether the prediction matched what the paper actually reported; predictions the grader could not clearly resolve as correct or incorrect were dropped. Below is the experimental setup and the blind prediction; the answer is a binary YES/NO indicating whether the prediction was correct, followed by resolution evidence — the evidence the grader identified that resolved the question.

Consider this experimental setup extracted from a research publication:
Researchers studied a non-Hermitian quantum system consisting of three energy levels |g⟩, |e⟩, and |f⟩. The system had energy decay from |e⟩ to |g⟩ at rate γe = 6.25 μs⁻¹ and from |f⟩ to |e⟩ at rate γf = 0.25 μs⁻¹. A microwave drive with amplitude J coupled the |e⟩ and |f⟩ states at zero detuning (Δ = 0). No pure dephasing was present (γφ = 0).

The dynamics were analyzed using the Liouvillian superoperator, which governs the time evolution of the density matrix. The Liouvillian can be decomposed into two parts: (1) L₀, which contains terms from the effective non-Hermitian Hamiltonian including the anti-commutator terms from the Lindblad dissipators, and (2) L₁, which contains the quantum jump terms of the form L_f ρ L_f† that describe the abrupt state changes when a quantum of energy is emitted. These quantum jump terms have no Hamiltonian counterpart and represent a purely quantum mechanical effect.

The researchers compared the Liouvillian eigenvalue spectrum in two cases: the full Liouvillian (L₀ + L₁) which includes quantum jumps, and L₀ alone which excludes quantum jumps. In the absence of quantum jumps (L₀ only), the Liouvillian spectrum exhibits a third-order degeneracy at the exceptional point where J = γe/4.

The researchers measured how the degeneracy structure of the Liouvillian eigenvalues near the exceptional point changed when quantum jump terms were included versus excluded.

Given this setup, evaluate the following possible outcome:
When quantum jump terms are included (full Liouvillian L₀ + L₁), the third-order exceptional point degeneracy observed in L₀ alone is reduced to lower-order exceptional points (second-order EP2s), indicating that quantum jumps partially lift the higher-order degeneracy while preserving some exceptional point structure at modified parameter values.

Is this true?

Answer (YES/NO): YES